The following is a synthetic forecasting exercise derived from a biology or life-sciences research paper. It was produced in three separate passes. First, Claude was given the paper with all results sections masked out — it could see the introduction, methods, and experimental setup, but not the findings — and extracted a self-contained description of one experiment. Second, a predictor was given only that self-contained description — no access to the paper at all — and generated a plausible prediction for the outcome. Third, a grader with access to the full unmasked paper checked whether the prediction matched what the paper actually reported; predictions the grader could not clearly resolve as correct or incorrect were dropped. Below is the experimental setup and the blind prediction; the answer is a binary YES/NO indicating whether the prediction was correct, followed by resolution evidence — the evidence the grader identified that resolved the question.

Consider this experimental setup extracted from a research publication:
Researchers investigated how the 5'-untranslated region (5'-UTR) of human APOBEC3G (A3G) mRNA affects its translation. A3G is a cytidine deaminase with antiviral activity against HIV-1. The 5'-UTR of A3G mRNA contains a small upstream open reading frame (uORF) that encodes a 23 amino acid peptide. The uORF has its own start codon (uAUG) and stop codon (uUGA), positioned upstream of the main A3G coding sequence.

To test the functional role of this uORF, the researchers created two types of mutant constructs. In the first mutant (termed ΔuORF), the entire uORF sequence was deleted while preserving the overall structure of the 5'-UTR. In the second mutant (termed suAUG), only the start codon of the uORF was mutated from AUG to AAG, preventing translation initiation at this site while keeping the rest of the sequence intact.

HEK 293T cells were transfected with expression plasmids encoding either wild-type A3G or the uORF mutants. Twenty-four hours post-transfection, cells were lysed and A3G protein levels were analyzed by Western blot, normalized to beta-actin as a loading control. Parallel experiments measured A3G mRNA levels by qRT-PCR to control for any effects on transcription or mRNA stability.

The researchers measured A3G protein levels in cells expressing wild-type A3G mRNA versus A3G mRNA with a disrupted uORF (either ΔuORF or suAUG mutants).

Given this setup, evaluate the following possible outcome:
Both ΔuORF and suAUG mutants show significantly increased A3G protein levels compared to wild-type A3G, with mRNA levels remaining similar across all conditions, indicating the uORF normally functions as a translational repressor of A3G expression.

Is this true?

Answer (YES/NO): YES